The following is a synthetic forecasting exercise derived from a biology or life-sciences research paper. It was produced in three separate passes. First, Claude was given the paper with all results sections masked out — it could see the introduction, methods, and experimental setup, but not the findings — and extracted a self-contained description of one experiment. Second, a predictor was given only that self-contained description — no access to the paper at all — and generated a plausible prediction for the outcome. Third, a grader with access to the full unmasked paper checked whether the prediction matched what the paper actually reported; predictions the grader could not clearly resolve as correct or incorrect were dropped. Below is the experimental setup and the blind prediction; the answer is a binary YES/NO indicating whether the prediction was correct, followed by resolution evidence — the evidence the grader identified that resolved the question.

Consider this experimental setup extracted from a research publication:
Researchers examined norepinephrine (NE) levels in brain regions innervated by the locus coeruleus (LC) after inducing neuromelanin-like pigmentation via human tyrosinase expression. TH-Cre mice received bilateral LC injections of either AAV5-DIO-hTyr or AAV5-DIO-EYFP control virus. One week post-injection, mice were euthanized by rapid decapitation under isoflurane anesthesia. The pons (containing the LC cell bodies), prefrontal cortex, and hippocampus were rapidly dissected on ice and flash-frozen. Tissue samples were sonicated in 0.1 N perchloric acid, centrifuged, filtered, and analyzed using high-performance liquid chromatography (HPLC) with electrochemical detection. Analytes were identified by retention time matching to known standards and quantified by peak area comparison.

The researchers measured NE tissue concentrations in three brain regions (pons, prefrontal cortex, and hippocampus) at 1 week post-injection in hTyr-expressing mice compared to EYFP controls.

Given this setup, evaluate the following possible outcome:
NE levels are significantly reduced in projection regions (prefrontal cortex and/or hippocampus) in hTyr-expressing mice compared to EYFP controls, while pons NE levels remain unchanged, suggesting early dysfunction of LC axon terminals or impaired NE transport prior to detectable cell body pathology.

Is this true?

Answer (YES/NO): NO